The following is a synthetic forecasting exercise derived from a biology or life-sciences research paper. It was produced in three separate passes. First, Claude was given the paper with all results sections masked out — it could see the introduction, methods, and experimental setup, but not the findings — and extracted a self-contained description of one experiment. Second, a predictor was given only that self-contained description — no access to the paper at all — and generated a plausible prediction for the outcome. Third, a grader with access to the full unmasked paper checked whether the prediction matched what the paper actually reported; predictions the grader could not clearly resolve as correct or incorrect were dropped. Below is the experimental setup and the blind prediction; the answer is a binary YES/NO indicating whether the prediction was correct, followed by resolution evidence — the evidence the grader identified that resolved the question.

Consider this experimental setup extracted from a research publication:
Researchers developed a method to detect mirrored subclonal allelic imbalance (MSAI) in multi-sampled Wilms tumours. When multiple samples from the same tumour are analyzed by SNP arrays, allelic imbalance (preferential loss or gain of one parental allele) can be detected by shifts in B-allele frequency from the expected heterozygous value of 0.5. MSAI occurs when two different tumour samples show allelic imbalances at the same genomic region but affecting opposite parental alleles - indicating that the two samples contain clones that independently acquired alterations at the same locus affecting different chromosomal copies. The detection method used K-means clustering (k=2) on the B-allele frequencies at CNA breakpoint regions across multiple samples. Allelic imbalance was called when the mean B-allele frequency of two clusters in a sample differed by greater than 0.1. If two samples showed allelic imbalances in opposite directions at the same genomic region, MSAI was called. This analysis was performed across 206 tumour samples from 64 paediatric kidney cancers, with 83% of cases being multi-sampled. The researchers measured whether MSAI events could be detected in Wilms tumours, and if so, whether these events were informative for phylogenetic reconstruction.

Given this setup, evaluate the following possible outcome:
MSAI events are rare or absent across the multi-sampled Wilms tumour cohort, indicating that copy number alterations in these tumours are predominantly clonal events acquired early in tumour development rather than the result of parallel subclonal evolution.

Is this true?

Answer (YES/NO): NO